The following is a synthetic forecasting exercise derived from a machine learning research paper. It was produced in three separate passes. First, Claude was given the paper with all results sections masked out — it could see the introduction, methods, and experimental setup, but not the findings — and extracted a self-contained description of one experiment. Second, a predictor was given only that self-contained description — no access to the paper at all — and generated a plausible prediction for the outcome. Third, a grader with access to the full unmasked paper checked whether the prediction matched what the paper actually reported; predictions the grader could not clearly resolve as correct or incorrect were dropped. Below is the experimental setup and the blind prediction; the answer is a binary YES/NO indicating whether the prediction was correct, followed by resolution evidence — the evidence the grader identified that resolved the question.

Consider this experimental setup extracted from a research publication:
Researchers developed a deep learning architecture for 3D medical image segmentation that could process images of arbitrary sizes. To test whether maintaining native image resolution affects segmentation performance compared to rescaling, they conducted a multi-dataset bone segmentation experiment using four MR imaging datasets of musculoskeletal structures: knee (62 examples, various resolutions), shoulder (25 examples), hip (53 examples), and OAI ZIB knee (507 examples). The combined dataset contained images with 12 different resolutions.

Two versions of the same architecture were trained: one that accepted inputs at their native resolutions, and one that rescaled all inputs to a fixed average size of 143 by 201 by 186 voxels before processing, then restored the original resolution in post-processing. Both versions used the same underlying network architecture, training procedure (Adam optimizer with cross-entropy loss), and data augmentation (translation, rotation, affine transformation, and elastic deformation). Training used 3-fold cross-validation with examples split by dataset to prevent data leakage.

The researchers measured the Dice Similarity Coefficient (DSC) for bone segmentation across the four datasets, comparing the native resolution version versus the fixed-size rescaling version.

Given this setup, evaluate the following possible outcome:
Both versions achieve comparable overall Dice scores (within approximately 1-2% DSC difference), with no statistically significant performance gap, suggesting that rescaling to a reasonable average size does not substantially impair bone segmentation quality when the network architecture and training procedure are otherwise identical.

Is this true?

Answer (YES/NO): NO